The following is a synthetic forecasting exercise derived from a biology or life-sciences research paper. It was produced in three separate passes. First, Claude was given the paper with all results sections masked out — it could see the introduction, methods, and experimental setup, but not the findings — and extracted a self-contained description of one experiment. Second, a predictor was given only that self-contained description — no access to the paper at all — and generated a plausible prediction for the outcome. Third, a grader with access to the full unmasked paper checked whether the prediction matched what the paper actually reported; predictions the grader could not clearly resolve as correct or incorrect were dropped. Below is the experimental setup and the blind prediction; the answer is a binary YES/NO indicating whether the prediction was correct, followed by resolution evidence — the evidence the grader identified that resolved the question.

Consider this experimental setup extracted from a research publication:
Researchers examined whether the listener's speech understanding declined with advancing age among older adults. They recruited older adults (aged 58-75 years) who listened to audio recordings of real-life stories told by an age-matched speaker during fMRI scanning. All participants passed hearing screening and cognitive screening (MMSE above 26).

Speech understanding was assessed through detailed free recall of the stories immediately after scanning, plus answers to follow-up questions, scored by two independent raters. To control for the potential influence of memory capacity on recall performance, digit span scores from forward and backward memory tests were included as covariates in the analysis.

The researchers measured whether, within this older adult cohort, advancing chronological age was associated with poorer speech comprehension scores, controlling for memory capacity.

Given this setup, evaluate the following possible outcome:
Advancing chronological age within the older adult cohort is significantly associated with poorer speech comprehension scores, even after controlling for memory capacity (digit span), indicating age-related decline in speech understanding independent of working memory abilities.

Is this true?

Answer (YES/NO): YES